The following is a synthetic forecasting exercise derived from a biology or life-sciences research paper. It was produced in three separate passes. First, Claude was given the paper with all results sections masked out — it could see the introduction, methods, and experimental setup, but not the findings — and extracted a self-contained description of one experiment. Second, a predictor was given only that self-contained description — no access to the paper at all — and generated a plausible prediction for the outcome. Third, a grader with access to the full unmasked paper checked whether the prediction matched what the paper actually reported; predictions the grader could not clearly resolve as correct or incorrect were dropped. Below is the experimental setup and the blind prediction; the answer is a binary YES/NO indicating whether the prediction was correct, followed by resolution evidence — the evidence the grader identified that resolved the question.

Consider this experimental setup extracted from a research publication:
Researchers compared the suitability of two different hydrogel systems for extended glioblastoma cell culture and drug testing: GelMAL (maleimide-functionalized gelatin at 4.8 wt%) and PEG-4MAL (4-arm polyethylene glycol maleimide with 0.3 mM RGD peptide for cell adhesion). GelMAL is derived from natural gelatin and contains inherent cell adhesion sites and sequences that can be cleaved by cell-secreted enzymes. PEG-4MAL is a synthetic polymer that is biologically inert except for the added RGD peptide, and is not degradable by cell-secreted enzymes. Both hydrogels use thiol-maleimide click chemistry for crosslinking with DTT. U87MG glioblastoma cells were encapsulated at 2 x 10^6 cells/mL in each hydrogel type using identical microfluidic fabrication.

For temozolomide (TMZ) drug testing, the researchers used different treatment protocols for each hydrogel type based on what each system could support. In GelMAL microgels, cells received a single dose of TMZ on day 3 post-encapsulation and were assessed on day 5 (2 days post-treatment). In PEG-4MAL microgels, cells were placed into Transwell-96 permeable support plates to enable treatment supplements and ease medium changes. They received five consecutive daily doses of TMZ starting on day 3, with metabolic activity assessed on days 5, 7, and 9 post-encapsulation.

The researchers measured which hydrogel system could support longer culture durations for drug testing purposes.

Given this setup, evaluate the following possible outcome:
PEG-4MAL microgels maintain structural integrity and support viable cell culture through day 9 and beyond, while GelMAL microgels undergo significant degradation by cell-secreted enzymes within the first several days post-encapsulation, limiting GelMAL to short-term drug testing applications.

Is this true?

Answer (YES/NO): YES